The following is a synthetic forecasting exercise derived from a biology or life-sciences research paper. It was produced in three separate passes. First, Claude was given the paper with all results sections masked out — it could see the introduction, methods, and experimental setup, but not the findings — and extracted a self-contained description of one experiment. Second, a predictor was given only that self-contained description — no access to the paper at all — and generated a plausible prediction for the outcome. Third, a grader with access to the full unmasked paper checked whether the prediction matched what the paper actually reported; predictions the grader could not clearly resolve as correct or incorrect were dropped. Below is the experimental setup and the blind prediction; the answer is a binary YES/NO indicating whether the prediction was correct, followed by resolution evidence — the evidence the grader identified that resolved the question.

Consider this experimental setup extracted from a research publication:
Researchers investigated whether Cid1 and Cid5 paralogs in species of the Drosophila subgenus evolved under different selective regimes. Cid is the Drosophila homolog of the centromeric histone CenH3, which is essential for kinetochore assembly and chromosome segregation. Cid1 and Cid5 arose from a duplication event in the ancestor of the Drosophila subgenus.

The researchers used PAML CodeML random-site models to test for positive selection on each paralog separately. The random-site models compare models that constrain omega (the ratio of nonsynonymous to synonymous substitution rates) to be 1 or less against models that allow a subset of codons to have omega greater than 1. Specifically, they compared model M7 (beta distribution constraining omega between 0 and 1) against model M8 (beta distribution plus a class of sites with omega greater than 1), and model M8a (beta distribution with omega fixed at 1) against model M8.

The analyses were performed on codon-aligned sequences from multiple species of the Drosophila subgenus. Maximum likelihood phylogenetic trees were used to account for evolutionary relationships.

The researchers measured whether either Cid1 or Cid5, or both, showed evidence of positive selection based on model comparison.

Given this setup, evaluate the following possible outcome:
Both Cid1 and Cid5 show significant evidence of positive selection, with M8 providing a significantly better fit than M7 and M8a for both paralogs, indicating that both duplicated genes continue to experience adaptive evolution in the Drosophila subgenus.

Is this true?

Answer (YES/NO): NO